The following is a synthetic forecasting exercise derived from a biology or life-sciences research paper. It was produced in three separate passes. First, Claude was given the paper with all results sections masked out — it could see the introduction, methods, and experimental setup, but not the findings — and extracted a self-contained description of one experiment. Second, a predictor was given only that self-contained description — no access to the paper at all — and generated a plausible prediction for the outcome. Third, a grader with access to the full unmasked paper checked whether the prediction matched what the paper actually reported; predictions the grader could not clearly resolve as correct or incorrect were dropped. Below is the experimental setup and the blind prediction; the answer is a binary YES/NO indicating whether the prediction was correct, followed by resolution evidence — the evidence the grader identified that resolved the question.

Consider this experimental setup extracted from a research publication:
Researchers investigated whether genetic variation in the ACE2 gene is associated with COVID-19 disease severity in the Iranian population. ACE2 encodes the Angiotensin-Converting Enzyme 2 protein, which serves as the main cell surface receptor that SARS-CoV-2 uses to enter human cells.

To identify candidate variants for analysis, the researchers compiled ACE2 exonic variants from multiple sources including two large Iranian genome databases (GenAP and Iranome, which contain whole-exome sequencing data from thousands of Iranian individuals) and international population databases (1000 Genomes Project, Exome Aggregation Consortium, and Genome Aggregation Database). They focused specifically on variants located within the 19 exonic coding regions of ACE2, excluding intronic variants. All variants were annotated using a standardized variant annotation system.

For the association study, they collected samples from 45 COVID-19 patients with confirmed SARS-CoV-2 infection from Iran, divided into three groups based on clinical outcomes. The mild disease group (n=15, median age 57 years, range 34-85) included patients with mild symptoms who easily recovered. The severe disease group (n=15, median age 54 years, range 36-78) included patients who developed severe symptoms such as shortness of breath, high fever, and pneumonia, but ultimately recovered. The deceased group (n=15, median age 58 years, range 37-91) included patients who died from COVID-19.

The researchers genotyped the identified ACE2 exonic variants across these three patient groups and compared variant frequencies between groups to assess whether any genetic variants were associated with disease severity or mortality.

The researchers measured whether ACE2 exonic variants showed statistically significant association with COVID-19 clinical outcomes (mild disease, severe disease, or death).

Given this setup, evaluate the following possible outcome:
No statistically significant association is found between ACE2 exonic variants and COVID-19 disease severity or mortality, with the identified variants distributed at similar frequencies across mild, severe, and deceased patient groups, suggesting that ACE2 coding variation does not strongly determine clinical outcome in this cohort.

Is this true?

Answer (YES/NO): YES